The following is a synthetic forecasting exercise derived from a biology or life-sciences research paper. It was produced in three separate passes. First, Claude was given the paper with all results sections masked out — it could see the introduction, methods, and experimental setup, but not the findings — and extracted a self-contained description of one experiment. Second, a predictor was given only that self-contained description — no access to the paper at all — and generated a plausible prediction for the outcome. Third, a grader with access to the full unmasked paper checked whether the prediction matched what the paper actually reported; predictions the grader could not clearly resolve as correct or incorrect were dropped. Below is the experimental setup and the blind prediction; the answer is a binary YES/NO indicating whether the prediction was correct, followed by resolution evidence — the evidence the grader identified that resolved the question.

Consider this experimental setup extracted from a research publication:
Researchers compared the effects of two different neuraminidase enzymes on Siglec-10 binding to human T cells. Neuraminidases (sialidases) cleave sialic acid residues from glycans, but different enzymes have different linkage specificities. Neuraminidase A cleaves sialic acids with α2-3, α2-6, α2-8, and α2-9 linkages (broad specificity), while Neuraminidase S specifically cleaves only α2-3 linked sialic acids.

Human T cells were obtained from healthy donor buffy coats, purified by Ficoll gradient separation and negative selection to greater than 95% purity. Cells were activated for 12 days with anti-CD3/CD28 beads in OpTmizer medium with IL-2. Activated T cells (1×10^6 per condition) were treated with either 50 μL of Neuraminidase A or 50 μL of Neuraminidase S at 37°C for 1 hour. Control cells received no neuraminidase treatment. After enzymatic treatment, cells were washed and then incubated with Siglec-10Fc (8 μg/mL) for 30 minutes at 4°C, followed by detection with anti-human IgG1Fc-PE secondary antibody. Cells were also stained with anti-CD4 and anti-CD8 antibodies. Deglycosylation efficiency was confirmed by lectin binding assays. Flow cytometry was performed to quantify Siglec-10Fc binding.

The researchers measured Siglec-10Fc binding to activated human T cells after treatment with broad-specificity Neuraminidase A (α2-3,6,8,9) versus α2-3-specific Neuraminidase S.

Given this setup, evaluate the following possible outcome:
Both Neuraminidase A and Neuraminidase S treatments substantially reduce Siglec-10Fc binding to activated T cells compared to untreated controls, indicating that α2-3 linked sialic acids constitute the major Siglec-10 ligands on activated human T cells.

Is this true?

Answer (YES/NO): NO